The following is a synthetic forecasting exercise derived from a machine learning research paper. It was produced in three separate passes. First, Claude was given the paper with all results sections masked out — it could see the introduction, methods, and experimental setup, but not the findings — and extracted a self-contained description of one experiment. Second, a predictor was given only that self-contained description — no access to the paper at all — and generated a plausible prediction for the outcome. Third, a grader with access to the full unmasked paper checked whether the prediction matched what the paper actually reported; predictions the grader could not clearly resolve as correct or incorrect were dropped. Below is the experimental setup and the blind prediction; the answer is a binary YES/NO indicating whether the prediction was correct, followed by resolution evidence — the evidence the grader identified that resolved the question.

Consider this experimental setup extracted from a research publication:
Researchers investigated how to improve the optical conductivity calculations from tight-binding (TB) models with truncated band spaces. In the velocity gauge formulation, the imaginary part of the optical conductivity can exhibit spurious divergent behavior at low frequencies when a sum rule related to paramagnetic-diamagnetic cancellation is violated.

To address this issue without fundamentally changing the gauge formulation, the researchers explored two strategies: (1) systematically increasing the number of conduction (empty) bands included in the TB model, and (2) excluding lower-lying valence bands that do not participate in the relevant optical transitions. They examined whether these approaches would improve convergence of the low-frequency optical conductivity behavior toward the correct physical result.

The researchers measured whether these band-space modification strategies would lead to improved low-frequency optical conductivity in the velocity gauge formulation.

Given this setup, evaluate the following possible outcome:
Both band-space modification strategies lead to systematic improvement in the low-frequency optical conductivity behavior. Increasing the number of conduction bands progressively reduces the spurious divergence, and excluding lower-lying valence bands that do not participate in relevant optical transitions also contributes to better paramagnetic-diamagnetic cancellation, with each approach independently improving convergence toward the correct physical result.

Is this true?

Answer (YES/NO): YES